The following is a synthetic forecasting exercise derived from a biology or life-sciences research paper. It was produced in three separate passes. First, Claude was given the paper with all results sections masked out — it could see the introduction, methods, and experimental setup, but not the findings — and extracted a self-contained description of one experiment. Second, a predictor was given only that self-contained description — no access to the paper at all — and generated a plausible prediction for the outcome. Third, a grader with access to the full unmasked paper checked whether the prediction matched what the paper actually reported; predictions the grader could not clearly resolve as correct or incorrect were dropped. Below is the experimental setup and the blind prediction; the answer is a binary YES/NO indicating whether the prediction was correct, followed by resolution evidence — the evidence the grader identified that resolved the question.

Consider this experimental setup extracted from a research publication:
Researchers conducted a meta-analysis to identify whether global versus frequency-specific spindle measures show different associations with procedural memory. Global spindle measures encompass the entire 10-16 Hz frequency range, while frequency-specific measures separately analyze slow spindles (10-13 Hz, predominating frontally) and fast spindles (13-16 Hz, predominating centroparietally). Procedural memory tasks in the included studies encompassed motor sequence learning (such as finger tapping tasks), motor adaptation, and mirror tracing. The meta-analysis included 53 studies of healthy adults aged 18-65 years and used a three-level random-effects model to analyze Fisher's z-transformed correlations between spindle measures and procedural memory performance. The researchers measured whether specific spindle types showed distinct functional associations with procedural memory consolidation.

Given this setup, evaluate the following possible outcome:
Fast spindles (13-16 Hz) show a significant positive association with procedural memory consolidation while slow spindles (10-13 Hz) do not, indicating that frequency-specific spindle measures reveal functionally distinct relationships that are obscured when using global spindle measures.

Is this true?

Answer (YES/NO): NO